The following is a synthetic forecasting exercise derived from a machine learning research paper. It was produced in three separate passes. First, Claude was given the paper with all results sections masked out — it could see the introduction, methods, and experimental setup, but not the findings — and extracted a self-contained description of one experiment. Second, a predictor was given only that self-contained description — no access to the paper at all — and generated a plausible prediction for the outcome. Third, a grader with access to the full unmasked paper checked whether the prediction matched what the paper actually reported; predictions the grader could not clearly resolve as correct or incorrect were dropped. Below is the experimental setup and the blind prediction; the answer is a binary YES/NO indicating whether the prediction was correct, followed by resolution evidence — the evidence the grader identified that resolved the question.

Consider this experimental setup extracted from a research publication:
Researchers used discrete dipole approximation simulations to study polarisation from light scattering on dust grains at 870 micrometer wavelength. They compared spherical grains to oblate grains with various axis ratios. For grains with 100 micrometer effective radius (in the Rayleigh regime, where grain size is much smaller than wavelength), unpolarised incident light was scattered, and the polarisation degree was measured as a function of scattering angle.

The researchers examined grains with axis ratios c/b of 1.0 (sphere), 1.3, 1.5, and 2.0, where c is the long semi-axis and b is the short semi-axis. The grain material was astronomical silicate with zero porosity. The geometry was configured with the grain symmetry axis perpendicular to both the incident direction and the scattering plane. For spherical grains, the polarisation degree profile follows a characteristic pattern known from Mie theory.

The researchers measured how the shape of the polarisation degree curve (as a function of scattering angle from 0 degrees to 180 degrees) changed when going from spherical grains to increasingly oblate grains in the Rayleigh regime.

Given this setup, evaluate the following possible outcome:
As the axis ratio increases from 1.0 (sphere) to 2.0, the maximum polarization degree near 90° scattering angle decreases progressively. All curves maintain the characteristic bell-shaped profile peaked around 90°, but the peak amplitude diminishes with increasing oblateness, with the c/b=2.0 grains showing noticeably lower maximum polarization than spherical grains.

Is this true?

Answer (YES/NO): NO